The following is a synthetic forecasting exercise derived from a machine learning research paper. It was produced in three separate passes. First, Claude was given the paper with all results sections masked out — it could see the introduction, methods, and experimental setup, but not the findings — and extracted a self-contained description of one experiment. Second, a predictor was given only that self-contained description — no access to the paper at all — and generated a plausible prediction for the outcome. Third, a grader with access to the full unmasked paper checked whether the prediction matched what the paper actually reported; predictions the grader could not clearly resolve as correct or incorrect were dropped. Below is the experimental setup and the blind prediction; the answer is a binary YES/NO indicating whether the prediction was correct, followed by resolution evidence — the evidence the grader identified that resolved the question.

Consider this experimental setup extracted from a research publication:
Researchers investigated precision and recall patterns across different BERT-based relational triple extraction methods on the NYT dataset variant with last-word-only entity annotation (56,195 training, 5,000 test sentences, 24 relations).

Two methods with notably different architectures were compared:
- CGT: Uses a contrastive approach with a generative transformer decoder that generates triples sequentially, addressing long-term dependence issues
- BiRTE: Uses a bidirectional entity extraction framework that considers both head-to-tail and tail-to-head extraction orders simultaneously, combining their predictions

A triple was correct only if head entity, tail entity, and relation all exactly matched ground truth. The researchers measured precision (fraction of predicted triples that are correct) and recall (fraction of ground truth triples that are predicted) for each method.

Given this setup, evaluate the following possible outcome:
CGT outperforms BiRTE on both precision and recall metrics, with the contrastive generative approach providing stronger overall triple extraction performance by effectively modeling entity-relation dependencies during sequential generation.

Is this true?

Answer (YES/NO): NO